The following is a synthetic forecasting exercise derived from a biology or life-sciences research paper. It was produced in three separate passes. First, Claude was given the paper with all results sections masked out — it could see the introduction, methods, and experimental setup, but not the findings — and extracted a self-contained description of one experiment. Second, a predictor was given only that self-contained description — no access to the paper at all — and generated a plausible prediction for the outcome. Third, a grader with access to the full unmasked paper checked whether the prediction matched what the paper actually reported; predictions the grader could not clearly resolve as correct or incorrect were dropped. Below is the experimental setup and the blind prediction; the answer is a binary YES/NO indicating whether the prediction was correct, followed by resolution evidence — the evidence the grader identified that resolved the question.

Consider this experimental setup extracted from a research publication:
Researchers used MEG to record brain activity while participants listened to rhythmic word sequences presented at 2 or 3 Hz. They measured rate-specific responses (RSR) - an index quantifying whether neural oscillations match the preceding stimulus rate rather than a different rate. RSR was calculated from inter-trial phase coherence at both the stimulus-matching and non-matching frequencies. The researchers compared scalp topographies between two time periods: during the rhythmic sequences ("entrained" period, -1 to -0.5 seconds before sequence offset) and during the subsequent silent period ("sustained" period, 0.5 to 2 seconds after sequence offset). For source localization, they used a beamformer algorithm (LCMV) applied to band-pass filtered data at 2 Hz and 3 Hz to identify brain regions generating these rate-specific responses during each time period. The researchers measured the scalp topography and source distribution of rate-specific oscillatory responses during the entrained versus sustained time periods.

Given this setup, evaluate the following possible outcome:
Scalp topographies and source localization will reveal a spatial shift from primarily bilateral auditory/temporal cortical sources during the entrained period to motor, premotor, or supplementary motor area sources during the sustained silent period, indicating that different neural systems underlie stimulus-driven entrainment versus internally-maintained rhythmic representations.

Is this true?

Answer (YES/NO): NO